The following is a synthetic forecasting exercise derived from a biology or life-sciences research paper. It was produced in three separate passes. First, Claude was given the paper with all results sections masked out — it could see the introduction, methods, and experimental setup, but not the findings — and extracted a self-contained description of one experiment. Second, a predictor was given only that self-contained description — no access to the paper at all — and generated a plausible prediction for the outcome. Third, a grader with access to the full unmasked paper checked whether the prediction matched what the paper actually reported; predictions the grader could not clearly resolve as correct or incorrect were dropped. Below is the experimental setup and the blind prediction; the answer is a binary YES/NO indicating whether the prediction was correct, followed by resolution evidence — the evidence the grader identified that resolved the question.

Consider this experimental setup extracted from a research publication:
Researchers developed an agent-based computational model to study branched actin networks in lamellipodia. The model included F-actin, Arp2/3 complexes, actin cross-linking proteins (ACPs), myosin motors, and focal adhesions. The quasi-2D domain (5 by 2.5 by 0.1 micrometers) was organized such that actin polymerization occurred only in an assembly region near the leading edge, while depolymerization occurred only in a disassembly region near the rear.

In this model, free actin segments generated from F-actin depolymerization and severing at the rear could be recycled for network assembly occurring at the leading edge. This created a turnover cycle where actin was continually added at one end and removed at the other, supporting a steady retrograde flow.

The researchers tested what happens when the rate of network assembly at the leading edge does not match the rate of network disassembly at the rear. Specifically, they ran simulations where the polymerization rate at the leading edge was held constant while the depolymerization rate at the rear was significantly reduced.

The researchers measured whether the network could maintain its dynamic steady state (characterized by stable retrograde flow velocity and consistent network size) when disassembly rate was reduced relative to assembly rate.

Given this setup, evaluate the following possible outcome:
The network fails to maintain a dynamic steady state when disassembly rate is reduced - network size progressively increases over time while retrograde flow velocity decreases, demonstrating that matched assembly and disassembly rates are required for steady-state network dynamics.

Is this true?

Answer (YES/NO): YES